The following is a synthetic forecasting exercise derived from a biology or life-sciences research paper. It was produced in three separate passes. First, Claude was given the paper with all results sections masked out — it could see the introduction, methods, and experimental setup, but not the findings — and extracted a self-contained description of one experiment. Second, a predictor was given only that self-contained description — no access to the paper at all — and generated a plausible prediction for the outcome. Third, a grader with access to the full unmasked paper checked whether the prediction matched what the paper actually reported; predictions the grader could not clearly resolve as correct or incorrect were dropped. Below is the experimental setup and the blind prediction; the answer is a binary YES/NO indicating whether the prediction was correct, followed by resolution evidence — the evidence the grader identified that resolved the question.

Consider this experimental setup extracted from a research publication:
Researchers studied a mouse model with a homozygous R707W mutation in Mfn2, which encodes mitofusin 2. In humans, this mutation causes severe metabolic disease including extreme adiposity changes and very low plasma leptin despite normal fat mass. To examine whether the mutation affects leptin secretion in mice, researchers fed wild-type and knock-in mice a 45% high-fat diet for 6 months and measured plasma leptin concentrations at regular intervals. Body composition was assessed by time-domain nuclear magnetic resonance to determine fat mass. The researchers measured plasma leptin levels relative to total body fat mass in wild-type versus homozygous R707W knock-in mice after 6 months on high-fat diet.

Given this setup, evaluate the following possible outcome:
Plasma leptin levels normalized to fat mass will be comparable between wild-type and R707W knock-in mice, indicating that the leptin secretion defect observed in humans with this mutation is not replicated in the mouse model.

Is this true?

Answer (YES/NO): NO